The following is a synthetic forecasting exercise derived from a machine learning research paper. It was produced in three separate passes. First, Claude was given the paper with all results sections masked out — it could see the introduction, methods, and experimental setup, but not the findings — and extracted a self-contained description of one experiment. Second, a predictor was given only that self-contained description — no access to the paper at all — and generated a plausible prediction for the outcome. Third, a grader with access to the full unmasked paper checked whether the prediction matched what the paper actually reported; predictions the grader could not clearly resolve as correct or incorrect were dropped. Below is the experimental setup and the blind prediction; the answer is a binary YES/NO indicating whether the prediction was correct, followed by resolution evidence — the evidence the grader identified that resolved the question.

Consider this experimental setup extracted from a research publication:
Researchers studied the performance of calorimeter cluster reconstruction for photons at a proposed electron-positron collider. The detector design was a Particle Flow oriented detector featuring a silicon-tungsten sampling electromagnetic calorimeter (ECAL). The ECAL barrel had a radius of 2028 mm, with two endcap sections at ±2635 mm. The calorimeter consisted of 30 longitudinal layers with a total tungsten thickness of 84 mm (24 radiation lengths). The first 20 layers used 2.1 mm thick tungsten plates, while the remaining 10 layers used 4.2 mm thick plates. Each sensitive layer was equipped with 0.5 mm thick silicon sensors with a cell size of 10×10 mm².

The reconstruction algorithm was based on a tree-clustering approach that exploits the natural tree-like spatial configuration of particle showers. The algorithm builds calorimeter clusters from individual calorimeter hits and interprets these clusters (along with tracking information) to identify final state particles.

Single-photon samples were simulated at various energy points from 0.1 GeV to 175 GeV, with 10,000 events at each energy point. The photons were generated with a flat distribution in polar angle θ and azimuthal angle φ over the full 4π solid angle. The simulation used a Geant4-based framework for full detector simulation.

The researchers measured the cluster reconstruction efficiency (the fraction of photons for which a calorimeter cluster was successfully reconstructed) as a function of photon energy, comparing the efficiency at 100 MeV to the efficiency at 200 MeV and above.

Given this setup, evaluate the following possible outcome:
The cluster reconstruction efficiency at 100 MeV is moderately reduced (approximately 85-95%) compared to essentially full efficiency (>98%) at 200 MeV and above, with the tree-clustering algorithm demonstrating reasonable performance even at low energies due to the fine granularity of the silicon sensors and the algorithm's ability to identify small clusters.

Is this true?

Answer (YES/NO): YES